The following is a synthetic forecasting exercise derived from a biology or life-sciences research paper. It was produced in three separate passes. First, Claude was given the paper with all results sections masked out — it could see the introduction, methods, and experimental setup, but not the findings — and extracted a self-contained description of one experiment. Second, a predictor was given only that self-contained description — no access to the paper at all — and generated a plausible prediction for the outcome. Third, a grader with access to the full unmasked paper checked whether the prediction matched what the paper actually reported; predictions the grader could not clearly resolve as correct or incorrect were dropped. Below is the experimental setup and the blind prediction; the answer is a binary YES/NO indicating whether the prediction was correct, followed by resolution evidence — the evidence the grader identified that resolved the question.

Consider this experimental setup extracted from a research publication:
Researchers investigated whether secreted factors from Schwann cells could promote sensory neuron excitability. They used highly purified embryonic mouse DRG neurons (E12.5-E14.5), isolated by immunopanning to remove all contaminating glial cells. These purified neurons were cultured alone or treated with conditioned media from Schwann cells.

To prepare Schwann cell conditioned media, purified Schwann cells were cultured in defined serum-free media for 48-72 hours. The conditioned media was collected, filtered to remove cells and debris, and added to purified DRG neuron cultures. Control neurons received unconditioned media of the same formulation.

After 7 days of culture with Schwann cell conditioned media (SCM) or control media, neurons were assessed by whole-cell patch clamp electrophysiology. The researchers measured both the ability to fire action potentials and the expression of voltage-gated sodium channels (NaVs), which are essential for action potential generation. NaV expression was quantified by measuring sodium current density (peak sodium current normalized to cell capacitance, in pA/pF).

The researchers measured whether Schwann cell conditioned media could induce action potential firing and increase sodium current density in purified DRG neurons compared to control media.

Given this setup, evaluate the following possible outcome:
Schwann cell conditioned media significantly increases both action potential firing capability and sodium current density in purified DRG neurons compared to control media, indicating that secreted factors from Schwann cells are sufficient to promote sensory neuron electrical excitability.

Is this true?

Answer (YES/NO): YES